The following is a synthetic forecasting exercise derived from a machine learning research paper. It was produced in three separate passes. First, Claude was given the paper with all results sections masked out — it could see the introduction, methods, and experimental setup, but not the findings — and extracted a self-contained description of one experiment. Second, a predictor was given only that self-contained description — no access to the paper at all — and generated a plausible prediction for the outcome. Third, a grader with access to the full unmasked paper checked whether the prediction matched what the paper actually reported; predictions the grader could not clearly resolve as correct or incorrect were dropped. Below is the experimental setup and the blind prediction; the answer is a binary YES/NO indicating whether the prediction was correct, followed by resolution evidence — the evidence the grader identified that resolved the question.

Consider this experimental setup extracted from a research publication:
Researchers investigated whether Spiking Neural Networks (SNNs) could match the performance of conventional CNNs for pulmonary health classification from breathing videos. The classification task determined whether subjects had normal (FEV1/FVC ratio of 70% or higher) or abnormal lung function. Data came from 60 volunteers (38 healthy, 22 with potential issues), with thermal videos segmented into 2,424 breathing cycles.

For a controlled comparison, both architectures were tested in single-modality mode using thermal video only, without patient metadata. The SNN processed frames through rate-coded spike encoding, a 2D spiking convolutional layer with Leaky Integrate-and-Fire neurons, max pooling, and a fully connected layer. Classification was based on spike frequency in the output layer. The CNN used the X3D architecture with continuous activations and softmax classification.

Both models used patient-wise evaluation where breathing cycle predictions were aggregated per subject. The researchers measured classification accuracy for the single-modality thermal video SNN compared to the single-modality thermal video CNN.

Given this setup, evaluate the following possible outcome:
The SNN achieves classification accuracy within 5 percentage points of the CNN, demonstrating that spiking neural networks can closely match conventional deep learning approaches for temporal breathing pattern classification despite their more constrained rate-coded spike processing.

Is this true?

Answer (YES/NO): YES